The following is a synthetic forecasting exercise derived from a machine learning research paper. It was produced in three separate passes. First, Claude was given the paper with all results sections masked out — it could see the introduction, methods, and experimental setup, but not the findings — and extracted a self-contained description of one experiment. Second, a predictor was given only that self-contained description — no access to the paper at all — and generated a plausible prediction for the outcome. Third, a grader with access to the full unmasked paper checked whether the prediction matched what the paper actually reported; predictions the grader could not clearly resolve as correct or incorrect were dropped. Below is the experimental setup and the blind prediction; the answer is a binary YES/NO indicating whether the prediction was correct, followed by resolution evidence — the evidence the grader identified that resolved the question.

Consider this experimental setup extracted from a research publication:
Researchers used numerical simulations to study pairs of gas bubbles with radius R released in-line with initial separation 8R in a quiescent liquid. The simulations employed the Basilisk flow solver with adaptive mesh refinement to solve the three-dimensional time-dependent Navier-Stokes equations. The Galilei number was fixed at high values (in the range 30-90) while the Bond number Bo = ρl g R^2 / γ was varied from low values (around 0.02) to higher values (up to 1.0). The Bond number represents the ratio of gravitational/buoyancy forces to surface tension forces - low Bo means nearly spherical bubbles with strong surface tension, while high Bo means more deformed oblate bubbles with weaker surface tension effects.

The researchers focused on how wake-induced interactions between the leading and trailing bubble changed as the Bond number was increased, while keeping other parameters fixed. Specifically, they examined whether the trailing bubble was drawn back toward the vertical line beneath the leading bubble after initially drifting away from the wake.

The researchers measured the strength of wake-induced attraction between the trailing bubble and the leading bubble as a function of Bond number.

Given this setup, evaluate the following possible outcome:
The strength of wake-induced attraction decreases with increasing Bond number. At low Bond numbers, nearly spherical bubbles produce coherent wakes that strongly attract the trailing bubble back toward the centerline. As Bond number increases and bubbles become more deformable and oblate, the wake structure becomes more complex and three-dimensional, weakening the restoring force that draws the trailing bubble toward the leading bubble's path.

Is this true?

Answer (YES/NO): NO